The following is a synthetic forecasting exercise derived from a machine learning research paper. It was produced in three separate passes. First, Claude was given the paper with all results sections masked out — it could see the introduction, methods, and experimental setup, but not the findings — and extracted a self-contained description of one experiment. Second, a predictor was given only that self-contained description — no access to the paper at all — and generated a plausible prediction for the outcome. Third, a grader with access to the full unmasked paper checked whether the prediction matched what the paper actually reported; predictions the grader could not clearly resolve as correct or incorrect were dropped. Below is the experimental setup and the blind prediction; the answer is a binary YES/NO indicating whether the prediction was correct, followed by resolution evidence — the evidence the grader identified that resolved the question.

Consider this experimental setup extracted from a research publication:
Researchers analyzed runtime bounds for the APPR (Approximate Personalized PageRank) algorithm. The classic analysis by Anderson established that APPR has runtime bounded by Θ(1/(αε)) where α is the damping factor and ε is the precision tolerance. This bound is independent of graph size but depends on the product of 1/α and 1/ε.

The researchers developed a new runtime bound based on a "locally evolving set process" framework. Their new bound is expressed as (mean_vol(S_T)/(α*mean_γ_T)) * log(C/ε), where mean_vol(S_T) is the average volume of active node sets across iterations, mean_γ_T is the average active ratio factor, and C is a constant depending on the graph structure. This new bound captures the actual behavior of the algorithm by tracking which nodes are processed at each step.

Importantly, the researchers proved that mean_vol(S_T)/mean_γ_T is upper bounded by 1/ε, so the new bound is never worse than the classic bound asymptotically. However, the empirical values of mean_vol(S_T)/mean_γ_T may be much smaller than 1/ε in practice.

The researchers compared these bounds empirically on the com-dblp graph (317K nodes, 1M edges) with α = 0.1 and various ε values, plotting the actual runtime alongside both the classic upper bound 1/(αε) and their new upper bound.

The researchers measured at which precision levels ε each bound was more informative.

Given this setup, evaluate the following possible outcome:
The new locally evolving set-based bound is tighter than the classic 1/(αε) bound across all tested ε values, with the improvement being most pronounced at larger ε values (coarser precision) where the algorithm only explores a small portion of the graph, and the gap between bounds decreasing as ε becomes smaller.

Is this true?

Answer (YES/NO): NO